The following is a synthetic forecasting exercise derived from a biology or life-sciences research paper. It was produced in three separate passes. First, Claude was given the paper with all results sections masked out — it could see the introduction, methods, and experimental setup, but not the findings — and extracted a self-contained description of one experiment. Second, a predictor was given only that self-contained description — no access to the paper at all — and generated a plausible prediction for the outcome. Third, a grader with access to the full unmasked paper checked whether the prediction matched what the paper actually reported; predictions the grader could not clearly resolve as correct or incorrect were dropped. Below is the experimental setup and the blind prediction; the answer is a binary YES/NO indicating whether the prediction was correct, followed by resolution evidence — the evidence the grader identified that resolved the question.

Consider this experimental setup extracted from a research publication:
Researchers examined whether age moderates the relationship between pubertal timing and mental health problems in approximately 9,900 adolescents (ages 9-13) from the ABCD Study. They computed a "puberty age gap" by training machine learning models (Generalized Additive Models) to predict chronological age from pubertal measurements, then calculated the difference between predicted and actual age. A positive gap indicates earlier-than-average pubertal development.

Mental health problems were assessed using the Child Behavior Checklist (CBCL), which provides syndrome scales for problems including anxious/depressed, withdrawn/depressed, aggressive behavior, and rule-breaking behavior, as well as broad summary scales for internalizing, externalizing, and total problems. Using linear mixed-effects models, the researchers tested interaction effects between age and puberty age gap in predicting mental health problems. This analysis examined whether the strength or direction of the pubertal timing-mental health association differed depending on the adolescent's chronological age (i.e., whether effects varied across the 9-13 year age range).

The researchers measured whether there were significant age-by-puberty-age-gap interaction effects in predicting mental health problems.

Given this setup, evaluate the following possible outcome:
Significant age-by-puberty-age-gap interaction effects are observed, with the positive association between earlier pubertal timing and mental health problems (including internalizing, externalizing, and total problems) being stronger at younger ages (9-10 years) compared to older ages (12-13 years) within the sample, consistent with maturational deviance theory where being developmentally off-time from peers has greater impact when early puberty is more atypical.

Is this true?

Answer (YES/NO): NO